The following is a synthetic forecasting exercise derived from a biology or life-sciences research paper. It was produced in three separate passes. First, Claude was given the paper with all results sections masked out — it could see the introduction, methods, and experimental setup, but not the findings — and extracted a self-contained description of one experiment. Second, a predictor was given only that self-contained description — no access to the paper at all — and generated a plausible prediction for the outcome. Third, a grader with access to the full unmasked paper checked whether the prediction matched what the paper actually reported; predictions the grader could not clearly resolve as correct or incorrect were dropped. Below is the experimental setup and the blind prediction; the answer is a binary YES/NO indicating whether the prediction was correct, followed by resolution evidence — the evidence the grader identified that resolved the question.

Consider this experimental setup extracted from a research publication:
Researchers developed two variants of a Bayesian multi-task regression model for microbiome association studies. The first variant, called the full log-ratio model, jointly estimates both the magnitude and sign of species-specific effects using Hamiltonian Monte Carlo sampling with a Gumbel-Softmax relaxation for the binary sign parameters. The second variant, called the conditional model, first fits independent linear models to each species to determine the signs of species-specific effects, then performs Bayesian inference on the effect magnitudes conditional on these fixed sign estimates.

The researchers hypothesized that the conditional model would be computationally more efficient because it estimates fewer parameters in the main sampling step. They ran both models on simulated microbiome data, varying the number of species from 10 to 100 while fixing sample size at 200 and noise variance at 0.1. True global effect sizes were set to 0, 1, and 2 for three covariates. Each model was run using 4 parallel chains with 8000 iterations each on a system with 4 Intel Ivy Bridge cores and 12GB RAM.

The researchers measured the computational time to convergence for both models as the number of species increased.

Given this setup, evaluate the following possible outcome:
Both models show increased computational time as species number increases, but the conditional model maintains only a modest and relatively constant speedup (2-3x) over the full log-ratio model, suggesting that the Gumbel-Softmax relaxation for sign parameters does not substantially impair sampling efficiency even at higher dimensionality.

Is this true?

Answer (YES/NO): NO